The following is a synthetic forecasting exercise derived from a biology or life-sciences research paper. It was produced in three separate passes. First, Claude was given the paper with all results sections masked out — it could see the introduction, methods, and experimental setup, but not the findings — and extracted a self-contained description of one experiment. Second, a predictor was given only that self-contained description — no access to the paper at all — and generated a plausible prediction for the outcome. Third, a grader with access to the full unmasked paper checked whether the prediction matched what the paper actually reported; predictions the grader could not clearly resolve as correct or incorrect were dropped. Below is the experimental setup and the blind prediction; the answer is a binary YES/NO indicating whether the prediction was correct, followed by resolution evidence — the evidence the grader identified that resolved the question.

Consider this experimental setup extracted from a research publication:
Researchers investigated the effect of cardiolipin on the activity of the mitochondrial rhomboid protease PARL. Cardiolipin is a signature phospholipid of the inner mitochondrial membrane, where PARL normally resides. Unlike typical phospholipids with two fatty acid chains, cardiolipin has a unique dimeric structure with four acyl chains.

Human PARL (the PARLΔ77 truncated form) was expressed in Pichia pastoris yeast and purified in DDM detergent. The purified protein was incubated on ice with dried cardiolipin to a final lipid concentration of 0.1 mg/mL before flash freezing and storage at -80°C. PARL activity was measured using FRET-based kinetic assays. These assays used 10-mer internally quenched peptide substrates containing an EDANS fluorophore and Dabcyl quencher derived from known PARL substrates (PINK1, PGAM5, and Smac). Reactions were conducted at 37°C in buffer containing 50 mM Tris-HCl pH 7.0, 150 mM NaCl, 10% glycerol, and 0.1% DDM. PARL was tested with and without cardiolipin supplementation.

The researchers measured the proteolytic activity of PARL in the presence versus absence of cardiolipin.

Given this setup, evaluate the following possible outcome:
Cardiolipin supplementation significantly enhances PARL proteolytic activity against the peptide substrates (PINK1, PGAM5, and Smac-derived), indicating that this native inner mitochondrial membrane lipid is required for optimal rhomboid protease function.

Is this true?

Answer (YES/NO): YES